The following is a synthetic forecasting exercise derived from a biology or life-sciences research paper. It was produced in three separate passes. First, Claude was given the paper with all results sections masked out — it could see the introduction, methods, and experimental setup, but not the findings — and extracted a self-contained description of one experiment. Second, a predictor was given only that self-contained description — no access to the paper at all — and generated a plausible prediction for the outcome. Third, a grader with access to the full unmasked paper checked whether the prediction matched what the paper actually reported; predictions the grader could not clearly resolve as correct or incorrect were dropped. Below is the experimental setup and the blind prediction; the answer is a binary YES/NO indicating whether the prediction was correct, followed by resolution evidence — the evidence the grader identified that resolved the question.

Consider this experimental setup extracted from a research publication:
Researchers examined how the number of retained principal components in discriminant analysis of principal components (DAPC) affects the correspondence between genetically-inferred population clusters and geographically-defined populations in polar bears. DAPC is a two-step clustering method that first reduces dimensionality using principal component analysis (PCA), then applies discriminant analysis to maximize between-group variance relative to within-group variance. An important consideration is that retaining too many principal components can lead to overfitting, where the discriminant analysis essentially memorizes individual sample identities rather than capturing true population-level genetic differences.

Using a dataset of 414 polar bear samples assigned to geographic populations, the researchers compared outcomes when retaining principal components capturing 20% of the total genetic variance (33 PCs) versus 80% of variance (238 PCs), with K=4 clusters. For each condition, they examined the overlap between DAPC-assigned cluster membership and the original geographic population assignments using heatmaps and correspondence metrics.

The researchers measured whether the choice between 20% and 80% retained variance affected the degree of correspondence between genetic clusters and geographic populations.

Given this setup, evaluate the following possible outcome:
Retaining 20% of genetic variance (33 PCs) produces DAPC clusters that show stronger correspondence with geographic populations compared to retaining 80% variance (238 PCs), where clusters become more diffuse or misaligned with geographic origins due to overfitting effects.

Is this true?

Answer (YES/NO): NO